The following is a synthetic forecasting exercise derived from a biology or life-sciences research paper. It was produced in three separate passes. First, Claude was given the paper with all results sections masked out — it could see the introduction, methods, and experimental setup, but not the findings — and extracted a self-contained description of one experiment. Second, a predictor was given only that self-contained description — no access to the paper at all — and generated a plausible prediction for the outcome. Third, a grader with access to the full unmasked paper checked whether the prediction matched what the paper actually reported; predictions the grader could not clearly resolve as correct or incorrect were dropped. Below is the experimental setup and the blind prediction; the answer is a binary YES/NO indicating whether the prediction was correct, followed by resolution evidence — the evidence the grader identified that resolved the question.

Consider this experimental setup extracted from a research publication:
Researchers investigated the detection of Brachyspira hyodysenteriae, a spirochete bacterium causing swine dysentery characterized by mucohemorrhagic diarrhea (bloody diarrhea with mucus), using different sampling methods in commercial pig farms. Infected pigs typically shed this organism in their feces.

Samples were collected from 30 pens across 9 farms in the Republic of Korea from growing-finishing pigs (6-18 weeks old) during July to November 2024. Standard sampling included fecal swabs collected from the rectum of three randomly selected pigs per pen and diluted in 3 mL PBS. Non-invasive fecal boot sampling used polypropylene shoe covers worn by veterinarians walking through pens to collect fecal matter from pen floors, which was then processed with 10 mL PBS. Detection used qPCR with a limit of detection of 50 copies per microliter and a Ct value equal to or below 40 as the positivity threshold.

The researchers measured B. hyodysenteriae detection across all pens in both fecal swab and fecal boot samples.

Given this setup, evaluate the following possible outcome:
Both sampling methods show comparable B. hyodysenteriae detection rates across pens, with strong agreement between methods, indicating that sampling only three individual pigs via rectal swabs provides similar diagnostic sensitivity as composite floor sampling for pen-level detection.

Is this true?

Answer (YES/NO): NO